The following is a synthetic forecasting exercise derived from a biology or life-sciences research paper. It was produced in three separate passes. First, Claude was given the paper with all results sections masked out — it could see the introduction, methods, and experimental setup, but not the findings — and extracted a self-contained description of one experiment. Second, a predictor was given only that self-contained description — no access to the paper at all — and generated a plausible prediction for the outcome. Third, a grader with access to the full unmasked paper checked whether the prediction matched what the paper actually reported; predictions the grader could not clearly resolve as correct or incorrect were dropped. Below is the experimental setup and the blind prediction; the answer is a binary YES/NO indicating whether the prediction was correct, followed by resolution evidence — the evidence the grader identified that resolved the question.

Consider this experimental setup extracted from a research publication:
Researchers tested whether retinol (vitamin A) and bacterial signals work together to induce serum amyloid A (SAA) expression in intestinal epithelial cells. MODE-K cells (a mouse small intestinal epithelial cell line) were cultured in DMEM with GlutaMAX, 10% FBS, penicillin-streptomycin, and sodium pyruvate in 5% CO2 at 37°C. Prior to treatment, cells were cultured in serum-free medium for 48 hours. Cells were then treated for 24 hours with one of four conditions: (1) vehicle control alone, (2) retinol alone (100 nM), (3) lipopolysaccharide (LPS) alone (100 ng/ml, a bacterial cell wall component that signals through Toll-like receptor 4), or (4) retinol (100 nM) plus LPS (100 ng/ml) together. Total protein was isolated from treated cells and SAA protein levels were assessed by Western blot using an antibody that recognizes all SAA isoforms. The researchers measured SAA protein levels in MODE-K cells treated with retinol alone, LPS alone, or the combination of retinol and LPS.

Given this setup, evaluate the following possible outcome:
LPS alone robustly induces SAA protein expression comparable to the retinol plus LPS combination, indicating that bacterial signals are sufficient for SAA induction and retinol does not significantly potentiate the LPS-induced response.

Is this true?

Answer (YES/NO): NO